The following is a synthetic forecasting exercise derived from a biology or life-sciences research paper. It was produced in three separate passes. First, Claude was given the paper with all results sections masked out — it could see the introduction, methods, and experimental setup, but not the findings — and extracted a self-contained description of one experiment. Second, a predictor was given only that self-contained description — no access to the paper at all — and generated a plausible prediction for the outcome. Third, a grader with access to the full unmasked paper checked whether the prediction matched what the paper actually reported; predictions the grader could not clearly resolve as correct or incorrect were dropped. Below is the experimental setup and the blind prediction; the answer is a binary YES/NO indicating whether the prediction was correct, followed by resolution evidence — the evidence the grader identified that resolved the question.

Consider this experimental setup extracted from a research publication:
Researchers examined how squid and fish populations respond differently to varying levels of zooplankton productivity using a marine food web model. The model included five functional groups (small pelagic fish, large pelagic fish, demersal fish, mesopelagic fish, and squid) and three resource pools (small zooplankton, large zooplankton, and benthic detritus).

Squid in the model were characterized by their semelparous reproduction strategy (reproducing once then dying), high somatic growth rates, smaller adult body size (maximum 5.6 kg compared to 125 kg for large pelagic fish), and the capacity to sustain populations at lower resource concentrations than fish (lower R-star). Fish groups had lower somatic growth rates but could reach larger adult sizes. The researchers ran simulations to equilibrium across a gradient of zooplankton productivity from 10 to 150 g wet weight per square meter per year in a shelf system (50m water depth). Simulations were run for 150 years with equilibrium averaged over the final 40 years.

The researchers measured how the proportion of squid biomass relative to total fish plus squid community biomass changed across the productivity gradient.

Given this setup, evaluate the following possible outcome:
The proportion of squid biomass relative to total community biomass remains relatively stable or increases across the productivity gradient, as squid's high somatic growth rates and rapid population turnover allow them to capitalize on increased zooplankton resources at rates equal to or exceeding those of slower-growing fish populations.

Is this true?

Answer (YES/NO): NO